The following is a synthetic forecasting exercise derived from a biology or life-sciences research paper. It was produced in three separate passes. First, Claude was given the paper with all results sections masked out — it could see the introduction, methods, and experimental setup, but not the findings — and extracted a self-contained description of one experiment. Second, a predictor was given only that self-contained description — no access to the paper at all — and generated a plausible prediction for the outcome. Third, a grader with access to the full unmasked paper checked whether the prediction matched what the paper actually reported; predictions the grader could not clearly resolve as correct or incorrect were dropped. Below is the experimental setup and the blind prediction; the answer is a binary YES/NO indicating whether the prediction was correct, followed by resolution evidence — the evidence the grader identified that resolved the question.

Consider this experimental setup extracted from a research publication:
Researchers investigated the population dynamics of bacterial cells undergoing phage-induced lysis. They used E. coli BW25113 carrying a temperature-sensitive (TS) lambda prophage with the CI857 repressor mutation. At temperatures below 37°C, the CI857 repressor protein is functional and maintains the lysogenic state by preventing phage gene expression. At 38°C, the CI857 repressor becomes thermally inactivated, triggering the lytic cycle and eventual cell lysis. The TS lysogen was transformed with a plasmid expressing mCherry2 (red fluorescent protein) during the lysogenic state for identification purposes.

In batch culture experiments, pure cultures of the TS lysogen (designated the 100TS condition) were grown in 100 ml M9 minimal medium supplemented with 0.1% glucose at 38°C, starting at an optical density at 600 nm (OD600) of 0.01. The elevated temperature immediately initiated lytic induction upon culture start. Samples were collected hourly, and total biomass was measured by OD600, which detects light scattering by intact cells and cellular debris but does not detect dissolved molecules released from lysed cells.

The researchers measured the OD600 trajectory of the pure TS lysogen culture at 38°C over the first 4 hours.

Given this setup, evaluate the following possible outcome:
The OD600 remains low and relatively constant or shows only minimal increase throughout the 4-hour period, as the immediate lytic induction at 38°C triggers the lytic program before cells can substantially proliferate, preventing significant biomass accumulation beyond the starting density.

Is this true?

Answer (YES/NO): NO